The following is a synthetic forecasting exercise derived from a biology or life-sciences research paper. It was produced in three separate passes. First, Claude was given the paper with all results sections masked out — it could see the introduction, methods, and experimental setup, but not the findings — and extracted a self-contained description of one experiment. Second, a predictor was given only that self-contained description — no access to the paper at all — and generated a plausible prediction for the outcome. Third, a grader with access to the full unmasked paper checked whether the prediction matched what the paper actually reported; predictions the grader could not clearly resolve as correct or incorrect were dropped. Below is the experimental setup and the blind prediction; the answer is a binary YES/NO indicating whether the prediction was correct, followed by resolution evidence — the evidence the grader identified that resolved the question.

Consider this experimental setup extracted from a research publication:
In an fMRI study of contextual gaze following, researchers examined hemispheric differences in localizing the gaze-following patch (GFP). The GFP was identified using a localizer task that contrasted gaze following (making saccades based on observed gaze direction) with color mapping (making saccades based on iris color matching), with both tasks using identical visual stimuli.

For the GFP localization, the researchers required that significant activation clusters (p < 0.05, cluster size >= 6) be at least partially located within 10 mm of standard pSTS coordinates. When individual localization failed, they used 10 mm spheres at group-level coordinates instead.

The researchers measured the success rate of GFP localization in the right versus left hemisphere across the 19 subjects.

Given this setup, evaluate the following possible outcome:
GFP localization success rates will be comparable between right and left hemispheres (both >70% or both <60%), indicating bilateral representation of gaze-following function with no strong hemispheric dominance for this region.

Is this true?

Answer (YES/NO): NO